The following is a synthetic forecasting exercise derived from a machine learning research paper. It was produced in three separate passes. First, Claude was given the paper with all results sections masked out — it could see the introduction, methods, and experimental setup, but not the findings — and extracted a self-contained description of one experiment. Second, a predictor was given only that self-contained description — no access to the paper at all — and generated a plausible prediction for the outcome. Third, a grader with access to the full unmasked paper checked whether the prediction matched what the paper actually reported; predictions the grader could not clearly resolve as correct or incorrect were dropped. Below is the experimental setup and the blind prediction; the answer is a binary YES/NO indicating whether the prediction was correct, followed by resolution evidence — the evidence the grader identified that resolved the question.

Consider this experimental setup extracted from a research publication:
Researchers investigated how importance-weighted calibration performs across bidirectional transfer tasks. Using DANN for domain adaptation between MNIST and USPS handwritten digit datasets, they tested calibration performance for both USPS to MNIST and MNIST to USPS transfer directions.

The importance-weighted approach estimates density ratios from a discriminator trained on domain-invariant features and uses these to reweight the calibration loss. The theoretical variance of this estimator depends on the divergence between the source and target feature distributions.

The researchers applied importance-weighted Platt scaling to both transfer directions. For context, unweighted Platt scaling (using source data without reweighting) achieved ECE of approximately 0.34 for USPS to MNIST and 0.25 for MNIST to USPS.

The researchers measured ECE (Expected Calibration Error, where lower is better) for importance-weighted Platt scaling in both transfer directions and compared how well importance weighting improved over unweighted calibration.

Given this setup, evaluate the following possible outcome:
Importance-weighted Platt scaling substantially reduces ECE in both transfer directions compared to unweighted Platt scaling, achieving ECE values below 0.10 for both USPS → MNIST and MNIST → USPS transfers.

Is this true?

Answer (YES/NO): NO